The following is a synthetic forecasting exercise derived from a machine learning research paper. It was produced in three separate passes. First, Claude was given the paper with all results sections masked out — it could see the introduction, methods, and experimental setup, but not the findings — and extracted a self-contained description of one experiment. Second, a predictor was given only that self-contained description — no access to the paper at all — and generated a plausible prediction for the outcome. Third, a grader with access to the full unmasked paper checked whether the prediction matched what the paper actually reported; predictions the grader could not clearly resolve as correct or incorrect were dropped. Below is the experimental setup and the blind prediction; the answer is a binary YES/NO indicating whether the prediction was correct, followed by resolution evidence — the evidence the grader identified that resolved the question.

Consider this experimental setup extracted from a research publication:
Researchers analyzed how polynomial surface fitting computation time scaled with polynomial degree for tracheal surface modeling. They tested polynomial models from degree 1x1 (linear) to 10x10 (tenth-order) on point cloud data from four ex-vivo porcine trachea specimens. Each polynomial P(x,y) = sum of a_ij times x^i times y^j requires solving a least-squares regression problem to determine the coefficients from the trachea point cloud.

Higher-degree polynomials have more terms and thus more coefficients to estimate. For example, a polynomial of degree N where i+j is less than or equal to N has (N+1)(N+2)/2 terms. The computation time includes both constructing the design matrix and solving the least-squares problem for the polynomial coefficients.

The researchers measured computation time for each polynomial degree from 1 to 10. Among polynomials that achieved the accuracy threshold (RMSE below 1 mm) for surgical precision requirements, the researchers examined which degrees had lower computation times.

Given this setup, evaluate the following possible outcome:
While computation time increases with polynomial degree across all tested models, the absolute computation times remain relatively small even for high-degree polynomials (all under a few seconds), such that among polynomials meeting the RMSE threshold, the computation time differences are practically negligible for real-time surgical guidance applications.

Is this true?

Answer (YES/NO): NO